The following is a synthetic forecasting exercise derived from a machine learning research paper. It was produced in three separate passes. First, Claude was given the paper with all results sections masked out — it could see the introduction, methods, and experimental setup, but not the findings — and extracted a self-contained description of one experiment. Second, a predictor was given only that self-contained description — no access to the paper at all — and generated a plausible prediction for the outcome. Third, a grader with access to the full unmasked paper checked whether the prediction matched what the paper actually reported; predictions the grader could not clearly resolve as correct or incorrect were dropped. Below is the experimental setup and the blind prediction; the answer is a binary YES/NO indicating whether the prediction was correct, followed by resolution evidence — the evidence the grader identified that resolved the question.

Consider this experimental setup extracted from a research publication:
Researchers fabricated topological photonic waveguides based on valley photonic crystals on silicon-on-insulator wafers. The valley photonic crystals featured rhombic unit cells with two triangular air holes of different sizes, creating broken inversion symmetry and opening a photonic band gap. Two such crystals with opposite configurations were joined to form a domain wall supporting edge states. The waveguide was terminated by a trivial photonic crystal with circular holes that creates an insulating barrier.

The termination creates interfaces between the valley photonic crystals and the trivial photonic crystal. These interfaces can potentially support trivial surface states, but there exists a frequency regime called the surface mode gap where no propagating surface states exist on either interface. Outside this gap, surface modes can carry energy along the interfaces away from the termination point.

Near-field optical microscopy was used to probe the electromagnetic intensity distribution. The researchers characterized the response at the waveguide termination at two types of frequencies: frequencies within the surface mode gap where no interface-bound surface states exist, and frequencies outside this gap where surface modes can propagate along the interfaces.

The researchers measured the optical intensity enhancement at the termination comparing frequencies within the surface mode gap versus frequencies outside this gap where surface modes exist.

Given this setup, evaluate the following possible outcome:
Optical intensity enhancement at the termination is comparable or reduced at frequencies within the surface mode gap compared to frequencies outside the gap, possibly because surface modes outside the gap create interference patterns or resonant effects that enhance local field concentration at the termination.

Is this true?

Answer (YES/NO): NO